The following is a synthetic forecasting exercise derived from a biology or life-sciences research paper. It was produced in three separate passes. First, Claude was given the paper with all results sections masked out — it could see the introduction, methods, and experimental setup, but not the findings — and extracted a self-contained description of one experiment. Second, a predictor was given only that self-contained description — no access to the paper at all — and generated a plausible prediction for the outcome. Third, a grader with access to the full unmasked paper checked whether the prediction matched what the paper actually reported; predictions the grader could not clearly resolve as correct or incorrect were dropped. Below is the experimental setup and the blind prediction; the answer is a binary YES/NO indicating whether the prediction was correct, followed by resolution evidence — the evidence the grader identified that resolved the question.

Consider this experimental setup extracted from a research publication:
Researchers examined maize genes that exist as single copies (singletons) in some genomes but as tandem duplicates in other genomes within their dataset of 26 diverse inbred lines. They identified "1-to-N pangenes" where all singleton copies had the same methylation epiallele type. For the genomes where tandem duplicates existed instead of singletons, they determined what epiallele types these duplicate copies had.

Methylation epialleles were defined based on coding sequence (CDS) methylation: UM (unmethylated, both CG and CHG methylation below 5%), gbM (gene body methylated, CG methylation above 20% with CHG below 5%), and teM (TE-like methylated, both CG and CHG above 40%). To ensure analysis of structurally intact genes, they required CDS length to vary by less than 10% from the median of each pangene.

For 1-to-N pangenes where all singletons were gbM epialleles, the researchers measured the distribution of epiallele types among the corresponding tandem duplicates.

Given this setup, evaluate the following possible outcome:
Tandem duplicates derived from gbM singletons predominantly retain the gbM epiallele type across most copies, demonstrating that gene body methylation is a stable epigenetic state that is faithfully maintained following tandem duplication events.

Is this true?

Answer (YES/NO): YES